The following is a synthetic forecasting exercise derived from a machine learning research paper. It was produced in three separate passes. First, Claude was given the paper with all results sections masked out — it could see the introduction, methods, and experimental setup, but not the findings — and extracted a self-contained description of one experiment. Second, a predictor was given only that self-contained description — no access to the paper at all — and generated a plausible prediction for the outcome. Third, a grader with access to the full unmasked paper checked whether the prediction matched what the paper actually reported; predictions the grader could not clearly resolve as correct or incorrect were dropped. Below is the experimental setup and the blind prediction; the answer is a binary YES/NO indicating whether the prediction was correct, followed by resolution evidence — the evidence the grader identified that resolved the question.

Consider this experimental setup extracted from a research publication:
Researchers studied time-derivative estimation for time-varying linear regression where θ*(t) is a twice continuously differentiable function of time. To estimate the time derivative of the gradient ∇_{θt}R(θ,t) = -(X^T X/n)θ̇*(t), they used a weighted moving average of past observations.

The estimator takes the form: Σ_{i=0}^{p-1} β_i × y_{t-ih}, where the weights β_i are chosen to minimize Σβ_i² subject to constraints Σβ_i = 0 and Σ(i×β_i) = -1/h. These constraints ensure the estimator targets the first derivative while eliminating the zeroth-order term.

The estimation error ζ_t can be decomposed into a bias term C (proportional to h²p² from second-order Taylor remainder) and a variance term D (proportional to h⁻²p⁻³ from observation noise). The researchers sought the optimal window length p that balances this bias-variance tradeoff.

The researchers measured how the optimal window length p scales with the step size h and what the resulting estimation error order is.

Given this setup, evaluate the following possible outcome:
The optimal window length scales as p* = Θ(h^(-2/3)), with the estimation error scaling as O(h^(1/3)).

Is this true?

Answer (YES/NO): NO